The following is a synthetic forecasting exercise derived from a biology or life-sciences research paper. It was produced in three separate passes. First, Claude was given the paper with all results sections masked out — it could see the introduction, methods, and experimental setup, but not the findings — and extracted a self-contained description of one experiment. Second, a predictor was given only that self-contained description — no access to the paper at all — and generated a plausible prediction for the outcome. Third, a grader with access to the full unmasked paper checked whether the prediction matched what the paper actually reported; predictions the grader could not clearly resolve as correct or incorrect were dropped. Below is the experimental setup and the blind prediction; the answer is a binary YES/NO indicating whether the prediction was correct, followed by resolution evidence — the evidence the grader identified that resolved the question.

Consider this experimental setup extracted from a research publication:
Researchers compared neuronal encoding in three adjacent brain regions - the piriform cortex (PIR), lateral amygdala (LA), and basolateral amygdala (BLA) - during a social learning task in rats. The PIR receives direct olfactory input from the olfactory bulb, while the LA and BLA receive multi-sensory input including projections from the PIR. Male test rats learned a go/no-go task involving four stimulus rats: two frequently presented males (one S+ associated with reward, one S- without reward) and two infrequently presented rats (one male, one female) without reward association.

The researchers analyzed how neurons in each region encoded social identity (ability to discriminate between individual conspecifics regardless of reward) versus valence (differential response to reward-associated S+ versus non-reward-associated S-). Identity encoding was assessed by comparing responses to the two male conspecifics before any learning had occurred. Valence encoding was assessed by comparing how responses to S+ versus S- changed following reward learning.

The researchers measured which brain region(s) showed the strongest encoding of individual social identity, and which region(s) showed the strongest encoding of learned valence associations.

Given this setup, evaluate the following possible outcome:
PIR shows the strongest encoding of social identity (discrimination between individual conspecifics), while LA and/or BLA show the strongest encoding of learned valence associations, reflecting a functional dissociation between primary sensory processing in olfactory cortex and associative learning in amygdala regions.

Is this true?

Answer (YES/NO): YES